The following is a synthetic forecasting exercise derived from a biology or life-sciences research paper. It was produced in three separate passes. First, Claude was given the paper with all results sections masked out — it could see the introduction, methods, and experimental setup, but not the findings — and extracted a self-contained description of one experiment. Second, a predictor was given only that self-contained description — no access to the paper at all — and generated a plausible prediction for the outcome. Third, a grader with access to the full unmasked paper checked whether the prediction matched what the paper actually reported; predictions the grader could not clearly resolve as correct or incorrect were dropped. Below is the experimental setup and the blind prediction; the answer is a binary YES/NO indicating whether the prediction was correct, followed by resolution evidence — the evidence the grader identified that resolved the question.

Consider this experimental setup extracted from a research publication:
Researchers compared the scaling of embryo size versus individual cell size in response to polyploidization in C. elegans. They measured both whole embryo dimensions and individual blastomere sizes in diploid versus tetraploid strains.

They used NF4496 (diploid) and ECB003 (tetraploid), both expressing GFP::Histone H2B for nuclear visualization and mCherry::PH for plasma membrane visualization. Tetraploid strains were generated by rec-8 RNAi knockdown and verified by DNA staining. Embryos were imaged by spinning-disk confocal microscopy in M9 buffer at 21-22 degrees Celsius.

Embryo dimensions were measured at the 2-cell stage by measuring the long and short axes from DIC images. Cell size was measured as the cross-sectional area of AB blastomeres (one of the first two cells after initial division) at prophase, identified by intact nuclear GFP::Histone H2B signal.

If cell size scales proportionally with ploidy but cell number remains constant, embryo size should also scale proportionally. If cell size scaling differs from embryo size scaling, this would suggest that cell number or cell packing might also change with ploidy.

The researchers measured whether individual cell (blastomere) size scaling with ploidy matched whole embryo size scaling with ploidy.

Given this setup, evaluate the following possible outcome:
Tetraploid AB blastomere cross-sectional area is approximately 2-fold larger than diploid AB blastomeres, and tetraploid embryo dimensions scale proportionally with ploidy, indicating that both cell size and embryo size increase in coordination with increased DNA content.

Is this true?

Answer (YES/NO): NO